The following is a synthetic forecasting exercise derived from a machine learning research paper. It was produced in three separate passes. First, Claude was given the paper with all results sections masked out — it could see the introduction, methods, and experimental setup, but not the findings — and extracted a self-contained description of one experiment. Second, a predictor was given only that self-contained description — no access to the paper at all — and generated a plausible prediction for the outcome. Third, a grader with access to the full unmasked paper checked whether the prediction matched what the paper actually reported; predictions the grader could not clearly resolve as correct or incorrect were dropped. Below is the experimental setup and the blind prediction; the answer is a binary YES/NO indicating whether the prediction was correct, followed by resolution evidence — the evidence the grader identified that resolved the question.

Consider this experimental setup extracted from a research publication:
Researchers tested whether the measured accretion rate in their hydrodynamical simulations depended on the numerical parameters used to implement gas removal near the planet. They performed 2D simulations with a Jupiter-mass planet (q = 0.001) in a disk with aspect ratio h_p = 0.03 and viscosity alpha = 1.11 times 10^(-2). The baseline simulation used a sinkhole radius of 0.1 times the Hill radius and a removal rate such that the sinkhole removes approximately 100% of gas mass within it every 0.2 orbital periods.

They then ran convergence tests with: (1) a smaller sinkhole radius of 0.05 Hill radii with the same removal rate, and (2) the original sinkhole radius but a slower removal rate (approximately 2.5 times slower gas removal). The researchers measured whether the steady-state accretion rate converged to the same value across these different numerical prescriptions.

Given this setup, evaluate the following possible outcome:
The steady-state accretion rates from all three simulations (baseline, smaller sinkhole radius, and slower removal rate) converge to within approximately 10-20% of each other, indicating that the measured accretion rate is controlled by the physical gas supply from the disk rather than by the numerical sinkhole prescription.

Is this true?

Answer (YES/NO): YES